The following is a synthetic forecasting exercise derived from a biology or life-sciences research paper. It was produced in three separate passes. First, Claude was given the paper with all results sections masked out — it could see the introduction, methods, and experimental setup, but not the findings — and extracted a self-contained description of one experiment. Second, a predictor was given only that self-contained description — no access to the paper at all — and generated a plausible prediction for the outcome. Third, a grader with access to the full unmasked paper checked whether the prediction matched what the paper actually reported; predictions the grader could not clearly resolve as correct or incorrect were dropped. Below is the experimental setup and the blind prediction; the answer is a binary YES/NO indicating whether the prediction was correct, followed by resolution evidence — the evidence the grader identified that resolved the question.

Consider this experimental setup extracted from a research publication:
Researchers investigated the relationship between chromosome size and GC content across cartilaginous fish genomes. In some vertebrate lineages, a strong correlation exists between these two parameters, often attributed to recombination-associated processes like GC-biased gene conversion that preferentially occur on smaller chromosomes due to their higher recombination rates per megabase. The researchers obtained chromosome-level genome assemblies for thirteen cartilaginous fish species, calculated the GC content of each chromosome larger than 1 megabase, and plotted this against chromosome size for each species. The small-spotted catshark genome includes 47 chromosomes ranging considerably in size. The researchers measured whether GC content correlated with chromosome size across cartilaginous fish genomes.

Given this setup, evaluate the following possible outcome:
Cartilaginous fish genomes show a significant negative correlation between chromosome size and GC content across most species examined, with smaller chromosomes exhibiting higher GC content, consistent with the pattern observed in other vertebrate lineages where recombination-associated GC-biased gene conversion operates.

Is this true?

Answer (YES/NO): NO